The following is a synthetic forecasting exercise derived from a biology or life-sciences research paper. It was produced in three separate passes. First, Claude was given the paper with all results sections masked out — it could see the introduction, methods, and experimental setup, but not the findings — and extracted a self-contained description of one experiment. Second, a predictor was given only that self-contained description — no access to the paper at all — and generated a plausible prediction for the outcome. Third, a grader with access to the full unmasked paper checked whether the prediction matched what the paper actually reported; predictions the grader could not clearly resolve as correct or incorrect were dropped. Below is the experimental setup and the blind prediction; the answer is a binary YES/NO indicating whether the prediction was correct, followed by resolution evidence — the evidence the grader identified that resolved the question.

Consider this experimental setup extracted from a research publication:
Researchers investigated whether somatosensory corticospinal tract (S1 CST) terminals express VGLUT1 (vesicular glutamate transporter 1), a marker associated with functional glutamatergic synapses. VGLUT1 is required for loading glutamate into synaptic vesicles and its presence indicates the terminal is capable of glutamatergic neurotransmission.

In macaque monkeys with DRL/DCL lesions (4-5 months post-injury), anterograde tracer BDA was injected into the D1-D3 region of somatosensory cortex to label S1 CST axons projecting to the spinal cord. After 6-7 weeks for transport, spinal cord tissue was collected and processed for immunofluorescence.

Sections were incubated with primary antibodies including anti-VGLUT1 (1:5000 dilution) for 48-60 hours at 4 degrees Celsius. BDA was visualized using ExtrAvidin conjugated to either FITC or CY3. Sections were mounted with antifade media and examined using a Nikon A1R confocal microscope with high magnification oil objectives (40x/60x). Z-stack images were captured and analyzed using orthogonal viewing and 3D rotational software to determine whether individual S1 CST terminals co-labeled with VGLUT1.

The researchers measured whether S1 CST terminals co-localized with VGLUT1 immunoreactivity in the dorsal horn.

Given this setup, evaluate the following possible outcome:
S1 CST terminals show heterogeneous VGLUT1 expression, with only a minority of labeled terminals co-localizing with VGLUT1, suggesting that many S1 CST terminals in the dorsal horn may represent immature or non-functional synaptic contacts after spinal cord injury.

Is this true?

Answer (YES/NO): NO